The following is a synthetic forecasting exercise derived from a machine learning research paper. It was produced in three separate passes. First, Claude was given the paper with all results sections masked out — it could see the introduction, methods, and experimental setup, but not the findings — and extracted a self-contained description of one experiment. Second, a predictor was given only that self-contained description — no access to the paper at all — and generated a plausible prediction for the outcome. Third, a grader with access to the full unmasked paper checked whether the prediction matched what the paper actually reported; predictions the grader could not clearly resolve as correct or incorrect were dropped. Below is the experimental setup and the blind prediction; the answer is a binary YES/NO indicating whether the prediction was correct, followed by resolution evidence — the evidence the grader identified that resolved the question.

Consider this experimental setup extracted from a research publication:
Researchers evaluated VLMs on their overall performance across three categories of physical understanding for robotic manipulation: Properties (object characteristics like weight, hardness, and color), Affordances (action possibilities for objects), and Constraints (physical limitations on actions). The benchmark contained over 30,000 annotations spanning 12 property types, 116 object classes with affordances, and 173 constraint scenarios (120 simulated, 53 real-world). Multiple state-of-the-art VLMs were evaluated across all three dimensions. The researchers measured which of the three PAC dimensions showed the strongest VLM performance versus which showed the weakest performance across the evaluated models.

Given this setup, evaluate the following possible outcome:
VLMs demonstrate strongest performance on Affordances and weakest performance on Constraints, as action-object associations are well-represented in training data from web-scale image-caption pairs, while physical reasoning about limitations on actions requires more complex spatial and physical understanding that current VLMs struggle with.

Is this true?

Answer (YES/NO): NO